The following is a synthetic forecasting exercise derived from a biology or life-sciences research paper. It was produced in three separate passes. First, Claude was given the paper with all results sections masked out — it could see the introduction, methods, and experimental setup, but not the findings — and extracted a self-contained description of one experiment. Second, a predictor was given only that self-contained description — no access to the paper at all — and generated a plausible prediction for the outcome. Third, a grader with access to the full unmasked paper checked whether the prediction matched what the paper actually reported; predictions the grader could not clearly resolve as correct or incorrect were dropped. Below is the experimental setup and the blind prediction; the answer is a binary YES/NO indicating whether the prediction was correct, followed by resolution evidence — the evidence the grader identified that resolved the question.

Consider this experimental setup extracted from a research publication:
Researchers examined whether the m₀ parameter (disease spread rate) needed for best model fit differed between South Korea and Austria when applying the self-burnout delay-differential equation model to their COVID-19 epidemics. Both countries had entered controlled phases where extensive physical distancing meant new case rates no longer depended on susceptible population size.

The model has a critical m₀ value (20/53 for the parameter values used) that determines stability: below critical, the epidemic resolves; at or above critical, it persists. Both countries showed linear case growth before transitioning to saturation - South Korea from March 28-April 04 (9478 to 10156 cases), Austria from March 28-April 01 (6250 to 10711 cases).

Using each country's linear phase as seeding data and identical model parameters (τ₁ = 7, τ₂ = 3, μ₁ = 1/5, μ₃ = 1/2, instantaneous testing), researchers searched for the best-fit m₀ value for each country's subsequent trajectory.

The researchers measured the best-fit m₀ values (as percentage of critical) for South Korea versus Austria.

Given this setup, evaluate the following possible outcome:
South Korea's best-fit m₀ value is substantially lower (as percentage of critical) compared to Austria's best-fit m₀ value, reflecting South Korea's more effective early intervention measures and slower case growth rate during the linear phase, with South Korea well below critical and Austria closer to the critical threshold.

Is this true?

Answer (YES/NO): NO